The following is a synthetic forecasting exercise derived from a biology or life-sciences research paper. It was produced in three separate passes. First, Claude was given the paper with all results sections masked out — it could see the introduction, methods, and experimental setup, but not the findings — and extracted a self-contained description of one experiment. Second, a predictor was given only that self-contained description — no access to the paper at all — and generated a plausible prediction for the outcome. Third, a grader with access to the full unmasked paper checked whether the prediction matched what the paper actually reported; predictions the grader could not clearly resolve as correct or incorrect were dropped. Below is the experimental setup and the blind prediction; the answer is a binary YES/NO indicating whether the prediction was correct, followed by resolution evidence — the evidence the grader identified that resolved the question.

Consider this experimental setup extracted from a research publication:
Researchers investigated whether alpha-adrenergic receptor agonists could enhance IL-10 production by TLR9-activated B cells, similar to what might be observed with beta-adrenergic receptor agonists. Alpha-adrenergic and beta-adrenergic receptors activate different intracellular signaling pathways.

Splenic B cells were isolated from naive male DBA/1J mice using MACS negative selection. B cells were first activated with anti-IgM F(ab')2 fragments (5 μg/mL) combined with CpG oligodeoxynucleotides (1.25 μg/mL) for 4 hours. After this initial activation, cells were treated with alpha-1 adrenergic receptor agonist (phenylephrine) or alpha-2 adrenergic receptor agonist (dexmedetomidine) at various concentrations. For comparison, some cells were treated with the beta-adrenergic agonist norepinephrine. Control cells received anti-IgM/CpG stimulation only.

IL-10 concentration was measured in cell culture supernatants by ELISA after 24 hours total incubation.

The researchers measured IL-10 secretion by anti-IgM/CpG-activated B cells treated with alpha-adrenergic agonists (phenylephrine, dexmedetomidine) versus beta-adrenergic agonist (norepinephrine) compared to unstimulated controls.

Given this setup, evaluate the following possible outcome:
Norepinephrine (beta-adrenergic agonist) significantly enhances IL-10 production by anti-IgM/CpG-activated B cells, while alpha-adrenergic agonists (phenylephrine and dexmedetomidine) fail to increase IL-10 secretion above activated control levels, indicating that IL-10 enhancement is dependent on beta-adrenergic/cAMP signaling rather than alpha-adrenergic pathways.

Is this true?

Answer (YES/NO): NO